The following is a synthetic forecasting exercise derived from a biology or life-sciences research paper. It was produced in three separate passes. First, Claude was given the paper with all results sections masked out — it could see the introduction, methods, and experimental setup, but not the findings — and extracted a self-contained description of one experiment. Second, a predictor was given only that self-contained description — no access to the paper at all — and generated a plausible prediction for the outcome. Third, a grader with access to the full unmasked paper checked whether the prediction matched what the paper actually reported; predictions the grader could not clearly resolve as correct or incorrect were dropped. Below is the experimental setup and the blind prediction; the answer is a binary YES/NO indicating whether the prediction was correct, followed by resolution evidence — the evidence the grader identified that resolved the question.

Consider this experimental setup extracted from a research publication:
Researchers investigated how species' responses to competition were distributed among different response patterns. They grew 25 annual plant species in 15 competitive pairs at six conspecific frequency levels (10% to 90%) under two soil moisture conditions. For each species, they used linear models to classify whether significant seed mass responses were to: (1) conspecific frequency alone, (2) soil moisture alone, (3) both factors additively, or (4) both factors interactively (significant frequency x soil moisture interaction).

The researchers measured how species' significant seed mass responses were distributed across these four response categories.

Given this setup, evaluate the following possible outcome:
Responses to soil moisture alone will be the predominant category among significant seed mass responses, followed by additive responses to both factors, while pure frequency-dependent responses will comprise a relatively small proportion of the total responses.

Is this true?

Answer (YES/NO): NO